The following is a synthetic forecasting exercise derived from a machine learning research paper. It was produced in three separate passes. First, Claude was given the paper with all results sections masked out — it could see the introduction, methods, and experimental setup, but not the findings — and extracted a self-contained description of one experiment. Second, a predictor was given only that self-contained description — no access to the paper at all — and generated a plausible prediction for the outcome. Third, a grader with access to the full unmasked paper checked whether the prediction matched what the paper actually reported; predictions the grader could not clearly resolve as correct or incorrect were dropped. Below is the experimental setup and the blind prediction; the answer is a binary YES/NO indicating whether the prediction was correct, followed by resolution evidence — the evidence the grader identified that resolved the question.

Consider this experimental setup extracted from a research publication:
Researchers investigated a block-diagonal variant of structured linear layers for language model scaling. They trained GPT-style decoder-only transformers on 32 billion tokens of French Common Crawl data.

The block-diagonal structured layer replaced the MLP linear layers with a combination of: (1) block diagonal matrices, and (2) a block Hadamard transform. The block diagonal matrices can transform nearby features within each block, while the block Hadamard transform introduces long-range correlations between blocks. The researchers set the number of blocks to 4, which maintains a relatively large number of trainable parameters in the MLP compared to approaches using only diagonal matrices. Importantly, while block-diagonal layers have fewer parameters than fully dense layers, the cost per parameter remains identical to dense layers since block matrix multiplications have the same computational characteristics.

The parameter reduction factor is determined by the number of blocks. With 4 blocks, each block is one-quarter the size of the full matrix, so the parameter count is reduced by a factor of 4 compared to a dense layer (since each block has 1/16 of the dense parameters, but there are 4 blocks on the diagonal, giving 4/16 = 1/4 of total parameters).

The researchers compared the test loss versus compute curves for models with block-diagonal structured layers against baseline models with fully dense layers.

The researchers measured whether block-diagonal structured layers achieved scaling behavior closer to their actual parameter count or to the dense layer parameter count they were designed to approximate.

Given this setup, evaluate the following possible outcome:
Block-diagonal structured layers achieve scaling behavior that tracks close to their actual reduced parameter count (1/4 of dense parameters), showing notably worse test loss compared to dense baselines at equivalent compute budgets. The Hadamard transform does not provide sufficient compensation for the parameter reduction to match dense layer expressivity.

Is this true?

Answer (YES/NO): YES